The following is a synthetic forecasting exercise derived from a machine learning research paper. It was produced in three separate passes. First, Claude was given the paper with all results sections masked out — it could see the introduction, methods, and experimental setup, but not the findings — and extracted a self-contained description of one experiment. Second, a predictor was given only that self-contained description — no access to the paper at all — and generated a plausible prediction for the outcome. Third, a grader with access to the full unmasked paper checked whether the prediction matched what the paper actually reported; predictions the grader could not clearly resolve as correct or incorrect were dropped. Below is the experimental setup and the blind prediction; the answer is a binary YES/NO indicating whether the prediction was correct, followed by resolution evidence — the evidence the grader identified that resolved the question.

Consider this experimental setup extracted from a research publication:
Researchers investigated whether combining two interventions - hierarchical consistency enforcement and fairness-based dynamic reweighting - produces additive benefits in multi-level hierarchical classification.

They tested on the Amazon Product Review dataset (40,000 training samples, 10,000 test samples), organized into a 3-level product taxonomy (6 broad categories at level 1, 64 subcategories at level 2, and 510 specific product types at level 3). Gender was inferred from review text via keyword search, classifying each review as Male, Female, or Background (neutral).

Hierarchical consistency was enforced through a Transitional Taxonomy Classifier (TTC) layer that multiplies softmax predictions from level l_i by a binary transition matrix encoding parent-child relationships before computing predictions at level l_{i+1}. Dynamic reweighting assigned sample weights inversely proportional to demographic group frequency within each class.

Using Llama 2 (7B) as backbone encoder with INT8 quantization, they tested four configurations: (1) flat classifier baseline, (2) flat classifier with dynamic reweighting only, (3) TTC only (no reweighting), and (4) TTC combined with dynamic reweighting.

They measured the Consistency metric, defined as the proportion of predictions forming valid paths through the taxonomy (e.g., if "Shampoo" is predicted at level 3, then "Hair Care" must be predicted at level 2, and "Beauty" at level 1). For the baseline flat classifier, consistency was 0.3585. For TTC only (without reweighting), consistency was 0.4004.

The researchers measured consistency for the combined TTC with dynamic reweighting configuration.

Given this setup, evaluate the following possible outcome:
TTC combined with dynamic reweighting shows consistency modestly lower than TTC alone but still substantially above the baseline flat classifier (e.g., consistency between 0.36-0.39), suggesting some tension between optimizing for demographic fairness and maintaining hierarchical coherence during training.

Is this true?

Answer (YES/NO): NO